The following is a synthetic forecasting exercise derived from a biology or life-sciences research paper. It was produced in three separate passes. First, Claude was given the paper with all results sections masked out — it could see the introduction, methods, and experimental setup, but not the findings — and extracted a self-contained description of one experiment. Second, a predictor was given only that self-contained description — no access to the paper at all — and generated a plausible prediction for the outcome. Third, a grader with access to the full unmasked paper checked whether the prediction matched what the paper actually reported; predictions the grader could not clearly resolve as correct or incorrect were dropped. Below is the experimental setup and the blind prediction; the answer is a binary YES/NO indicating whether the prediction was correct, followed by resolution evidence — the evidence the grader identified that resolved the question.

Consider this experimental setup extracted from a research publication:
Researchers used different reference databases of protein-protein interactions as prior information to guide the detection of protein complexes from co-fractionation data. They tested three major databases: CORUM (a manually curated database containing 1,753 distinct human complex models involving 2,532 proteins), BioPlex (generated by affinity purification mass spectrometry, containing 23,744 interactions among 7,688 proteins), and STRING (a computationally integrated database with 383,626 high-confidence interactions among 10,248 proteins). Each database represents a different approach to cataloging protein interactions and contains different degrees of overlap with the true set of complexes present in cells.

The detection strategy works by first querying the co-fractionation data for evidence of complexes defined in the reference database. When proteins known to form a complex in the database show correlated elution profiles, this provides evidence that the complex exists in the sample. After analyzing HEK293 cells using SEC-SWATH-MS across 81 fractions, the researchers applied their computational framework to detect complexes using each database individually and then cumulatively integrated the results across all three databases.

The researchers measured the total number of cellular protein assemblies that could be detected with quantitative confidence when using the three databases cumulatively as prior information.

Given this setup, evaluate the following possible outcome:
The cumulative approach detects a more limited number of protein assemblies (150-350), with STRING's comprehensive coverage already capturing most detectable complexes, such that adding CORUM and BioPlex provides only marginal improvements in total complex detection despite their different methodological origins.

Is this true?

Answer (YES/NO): NO